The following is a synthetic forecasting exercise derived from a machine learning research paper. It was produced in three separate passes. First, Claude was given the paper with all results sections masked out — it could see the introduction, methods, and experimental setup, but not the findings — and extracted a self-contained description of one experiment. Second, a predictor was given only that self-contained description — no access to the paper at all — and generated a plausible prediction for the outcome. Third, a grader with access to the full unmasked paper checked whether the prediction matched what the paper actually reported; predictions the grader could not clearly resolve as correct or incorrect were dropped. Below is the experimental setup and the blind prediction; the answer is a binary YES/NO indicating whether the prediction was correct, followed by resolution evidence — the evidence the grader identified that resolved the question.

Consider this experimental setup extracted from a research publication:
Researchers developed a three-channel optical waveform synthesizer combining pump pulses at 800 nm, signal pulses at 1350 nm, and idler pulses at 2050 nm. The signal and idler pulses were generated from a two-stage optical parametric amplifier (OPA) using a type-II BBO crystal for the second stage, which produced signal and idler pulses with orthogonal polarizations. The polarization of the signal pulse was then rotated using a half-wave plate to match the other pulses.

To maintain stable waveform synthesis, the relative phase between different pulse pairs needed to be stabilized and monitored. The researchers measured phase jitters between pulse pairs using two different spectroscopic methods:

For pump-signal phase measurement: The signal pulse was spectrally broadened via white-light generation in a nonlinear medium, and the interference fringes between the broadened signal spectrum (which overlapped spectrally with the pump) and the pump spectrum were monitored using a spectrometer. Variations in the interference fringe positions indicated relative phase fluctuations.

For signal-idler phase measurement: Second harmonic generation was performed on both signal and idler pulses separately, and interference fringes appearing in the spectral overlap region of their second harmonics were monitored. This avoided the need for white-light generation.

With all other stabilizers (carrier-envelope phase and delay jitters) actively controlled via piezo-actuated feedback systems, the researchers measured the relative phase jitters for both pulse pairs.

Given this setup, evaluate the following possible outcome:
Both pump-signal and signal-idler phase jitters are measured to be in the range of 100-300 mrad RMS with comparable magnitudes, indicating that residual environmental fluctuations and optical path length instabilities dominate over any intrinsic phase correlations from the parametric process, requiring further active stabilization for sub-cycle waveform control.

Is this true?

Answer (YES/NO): NO